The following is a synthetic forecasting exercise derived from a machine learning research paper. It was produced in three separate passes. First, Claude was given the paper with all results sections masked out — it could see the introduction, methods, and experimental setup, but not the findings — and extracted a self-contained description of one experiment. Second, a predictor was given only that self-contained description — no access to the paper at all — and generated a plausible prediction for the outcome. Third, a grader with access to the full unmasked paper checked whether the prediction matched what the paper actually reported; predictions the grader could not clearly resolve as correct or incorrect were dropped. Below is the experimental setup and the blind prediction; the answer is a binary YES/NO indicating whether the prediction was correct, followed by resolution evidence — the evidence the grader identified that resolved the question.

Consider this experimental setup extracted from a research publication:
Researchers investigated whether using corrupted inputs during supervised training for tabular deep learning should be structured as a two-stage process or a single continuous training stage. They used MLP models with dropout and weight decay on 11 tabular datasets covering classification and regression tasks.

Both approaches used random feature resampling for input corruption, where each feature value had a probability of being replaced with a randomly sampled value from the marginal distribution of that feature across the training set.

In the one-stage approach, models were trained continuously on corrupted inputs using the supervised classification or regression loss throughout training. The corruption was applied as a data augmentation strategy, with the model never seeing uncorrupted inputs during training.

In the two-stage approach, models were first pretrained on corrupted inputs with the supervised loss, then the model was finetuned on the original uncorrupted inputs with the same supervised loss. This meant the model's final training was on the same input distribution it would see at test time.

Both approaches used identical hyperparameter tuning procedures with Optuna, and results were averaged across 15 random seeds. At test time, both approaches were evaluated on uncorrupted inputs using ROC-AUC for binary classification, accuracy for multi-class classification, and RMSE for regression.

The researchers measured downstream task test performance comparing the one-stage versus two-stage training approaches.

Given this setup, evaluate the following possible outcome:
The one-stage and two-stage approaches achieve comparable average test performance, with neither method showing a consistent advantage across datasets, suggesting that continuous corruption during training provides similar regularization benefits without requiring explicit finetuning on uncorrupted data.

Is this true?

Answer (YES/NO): NO